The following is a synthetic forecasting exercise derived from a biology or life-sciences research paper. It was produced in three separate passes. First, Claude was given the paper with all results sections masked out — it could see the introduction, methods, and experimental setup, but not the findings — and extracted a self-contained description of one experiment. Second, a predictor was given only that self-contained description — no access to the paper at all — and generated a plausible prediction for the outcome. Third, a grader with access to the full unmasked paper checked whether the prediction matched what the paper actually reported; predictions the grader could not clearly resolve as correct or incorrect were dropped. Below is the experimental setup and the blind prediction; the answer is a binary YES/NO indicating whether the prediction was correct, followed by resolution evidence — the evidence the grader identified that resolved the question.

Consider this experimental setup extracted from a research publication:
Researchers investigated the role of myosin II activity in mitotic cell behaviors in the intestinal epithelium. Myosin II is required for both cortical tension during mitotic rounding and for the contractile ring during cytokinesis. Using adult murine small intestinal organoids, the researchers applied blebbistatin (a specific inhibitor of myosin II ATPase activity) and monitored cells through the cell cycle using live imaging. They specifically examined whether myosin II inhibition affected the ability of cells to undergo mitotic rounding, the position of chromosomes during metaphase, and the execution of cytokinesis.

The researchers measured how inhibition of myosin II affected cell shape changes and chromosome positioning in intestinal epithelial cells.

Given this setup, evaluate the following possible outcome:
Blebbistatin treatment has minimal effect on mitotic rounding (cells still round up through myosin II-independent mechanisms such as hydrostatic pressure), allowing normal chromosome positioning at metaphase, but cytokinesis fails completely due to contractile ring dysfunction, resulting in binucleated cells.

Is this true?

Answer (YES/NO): NO